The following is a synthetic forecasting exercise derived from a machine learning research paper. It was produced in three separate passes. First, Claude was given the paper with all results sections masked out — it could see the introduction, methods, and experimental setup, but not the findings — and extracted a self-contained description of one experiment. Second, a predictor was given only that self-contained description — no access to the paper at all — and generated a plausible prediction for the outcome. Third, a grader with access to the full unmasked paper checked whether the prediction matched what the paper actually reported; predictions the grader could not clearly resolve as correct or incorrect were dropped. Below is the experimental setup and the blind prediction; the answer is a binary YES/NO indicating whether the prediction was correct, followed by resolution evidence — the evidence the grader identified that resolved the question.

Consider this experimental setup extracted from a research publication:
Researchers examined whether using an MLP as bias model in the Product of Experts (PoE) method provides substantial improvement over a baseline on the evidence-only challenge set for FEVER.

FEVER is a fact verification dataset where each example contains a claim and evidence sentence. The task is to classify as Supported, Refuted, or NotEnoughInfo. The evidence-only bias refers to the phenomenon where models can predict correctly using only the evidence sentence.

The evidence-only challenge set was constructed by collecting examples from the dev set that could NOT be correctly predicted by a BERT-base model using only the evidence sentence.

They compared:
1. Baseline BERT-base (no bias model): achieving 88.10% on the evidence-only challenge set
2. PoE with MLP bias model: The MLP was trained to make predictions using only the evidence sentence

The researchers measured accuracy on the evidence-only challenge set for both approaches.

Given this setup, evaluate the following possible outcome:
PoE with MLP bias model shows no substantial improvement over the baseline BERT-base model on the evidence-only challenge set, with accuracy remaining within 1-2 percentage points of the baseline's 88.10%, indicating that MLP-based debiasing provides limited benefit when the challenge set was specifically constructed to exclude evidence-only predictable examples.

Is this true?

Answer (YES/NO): NO